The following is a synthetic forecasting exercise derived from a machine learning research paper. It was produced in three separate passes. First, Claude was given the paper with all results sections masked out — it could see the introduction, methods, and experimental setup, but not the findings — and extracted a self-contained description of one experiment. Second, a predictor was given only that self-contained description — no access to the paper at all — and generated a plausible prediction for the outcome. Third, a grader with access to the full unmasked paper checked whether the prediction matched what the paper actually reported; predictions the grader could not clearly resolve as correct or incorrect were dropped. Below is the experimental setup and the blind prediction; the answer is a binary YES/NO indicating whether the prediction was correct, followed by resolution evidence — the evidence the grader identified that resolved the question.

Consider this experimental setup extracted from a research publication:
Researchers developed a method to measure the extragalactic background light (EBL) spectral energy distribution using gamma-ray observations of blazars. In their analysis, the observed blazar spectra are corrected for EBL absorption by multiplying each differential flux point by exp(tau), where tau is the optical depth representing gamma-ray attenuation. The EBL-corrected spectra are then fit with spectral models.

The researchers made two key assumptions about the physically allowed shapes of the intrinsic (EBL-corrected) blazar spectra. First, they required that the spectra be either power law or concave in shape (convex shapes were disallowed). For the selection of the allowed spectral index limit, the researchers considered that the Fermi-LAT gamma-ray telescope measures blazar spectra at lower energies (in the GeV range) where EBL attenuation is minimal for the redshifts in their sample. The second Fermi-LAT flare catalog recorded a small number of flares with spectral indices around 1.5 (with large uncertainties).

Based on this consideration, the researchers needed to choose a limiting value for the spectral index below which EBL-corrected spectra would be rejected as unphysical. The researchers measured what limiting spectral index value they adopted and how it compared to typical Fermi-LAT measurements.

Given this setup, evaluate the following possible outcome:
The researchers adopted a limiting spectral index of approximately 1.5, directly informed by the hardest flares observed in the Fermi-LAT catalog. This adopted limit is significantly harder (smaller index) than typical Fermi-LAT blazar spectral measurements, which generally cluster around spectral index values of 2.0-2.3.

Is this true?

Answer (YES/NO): NO